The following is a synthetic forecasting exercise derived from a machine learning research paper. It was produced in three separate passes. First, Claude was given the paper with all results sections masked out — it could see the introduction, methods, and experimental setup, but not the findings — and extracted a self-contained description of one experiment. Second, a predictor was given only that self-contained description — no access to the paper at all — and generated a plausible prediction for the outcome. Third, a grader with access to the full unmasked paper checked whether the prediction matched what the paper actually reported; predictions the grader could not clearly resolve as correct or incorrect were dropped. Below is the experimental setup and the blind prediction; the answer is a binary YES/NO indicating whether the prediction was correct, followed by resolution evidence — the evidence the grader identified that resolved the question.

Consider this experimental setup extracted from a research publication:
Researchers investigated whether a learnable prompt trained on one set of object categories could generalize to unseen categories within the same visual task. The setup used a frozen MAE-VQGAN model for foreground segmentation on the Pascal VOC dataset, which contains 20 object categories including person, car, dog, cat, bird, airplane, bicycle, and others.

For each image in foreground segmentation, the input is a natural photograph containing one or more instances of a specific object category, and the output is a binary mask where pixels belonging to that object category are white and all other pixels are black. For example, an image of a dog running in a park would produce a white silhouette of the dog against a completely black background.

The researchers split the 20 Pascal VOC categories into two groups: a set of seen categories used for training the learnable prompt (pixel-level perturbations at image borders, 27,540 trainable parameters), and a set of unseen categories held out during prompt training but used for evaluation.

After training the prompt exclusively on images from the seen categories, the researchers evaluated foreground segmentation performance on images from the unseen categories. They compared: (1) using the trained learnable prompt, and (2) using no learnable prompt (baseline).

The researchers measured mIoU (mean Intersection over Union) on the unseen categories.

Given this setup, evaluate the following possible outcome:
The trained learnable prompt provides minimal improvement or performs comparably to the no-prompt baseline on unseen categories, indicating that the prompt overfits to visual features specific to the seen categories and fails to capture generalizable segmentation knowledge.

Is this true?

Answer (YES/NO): NO